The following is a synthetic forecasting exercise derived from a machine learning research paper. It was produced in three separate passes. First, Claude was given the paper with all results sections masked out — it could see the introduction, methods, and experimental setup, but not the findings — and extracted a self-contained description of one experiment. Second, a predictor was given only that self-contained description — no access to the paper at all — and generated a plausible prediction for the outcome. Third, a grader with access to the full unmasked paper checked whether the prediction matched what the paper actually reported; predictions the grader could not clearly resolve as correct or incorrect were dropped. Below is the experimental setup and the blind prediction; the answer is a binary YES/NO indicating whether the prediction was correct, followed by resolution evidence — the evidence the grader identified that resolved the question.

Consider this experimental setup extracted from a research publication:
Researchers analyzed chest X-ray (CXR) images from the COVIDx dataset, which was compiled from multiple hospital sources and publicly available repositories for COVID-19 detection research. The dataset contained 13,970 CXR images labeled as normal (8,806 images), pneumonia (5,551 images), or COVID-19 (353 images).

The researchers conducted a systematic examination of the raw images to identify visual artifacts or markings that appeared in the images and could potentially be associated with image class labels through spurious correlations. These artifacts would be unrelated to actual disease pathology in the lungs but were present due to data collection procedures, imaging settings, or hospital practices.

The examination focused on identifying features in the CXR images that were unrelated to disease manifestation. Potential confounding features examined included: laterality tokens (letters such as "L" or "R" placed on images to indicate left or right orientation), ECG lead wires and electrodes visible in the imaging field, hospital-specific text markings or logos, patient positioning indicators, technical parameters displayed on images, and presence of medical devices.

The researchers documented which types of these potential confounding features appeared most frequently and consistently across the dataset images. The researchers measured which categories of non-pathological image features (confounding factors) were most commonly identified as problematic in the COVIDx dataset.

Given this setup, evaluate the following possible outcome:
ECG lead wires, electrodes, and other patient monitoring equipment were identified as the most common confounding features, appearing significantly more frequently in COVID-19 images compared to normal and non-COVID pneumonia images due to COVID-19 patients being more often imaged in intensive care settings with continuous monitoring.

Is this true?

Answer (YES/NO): NO